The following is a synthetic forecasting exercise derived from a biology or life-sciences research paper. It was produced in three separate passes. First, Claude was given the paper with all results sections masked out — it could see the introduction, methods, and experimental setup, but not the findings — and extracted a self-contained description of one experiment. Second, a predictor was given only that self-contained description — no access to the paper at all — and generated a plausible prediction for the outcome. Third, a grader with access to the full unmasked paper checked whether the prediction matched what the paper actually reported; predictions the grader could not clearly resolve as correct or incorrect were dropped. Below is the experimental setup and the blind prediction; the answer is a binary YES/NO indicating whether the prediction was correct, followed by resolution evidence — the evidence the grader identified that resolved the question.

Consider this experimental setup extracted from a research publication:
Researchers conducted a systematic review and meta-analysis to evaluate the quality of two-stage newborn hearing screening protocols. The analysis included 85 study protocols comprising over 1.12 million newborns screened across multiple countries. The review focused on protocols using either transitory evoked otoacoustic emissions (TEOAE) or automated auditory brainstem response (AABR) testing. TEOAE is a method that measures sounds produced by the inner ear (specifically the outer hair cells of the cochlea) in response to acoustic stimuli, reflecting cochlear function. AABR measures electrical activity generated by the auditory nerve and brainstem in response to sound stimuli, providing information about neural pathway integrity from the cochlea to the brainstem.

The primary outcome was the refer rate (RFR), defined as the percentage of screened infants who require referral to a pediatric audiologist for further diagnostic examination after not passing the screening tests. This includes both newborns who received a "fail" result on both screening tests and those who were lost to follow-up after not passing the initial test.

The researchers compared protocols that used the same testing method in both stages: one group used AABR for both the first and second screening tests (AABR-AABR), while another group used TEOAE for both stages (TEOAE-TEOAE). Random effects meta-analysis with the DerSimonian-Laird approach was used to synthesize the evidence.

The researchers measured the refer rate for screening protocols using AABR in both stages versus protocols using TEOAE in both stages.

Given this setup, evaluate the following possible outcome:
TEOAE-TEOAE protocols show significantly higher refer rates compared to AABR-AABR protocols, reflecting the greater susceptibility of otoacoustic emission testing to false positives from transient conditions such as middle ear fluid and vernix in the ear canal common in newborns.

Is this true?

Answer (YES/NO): YES